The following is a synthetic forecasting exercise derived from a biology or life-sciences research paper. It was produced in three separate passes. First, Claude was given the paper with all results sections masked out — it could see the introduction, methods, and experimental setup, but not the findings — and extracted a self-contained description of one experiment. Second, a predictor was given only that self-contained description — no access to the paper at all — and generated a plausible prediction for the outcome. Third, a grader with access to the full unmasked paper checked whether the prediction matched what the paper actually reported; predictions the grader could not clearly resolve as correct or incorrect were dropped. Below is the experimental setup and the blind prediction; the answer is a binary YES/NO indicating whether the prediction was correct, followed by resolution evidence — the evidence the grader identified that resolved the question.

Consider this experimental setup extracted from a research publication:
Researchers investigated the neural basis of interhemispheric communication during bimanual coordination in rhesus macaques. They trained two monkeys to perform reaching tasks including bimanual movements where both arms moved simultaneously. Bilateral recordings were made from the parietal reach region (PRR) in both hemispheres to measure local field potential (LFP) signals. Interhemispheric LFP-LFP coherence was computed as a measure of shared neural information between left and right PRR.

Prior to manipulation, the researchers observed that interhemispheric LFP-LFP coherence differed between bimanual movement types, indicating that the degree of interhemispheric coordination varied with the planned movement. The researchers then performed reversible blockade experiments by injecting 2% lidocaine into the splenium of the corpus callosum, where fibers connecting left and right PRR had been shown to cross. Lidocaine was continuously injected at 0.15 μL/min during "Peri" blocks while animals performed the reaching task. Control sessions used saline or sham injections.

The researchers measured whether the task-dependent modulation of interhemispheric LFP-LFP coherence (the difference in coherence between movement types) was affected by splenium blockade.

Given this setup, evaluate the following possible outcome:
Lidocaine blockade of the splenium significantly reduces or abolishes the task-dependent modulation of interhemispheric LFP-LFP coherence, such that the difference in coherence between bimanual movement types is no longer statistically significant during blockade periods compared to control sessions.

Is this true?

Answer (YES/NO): NO